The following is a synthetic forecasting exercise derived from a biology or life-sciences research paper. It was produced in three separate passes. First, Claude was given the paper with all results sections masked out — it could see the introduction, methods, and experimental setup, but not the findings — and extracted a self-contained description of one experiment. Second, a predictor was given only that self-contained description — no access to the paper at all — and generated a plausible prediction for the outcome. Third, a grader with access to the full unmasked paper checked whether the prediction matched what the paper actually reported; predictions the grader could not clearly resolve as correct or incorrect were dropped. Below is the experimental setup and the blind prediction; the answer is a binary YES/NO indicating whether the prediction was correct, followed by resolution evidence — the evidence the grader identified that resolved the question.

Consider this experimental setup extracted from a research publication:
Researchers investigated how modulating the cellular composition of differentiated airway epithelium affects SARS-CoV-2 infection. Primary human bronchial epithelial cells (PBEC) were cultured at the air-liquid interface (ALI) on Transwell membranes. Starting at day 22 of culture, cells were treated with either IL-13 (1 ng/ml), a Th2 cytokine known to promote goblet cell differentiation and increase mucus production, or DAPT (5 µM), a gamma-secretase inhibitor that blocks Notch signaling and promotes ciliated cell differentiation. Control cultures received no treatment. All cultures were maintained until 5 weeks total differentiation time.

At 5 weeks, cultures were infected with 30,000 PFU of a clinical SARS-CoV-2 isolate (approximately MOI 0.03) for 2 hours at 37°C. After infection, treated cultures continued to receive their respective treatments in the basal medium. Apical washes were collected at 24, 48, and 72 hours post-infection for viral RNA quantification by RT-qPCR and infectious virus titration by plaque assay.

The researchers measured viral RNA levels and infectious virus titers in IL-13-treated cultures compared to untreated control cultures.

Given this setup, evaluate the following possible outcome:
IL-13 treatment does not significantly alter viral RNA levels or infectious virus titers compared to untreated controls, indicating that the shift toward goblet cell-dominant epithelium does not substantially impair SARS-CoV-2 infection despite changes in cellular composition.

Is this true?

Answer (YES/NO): NO